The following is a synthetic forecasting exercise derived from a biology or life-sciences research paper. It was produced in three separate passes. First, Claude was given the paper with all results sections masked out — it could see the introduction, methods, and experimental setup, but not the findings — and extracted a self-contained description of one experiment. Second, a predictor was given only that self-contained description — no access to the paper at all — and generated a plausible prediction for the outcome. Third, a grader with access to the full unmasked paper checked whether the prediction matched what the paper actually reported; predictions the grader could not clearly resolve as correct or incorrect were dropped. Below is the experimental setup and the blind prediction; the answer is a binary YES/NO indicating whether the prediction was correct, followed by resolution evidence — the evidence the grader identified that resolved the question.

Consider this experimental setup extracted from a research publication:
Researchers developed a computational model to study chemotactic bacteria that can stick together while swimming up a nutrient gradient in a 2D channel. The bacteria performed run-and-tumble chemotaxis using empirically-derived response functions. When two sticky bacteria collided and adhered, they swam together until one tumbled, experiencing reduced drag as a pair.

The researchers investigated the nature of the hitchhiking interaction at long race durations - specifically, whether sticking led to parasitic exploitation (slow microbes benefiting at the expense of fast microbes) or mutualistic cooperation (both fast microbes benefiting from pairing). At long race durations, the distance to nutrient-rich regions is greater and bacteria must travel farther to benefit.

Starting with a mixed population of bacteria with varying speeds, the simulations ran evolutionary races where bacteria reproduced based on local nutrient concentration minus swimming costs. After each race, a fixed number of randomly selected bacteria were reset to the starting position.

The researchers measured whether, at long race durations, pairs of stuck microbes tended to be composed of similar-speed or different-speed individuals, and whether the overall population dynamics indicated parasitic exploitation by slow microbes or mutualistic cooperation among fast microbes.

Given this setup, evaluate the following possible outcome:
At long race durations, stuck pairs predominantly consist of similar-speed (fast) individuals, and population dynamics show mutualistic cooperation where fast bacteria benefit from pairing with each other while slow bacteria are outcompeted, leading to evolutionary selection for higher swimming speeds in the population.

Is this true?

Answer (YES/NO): YES